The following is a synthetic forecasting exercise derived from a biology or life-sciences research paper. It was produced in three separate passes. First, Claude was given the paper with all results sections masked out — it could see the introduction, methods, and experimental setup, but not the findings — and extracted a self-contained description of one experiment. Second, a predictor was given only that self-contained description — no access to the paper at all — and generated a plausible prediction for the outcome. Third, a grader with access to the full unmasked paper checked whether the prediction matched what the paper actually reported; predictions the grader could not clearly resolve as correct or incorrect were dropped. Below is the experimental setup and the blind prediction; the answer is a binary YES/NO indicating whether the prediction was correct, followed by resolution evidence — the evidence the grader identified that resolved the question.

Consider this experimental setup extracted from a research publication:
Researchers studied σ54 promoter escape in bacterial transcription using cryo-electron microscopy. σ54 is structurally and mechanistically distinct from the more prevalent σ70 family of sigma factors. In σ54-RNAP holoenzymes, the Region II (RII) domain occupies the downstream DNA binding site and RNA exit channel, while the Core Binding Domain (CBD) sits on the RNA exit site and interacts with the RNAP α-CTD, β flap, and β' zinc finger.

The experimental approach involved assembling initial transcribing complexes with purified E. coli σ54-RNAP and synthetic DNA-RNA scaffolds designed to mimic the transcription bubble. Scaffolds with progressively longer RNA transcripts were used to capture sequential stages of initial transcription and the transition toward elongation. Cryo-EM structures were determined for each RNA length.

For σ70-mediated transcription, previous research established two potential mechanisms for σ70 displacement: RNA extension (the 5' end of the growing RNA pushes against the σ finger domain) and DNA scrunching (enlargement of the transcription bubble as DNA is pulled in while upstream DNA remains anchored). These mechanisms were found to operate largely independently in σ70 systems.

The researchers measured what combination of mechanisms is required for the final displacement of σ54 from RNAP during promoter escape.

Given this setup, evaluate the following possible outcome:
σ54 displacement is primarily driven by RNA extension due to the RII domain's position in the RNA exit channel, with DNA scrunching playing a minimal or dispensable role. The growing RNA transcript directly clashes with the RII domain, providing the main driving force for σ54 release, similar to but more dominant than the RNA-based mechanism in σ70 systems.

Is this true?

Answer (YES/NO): NO